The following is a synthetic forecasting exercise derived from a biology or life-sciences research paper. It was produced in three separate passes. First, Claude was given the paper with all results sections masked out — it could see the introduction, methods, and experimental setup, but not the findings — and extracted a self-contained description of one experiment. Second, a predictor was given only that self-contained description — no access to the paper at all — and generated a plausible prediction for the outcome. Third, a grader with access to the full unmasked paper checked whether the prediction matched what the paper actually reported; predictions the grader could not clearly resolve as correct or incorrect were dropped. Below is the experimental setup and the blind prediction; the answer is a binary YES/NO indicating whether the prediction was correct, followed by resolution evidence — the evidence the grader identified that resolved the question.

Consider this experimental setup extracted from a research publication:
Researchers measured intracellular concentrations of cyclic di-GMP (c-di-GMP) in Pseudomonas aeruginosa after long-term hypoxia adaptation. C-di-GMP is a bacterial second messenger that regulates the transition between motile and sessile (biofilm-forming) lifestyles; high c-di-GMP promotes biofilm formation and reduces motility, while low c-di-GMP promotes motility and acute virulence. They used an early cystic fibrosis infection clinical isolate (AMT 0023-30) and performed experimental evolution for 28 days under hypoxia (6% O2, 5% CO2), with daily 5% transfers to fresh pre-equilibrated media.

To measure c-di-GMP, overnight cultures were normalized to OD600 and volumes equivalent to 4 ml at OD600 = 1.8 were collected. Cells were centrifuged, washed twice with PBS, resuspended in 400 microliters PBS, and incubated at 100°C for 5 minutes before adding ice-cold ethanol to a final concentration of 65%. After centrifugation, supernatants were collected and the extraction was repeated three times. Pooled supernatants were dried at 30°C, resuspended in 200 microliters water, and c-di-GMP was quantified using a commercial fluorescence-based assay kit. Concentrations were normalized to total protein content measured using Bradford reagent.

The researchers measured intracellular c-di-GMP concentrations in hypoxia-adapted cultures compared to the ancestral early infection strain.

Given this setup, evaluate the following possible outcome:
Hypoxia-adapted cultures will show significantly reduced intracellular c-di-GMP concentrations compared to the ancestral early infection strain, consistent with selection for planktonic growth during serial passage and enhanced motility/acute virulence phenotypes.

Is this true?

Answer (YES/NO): NO